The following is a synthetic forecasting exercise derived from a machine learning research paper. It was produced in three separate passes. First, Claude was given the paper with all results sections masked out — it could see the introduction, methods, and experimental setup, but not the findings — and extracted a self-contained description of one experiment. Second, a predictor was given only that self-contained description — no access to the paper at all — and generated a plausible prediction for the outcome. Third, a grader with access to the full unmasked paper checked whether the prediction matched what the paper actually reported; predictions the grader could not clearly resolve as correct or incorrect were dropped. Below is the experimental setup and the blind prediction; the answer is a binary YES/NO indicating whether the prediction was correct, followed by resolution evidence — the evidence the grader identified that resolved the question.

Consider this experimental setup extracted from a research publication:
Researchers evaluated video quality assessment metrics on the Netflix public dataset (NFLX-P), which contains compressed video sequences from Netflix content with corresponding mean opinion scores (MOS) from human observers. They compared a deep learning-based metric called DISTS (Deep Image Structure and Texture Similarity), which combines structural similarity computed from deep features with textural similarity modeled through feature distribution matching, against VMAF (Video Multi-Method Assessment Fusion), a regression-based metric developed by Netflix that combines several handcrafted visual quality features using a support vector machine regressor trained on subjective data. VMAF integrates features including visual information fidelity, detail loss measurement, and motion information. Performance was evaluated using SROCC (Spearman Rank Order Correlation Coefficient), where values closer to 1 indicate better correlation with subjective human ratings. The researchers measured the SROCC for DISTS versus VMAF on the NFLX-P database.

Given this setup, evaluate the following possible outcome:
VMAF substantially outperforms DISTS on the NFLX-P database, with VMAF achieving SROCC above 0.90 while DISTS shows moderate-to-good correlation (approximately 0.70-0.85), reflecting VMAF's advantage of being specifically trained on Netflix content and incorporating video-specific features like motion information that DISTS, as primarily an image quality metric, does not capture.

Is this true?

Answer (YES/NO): NO